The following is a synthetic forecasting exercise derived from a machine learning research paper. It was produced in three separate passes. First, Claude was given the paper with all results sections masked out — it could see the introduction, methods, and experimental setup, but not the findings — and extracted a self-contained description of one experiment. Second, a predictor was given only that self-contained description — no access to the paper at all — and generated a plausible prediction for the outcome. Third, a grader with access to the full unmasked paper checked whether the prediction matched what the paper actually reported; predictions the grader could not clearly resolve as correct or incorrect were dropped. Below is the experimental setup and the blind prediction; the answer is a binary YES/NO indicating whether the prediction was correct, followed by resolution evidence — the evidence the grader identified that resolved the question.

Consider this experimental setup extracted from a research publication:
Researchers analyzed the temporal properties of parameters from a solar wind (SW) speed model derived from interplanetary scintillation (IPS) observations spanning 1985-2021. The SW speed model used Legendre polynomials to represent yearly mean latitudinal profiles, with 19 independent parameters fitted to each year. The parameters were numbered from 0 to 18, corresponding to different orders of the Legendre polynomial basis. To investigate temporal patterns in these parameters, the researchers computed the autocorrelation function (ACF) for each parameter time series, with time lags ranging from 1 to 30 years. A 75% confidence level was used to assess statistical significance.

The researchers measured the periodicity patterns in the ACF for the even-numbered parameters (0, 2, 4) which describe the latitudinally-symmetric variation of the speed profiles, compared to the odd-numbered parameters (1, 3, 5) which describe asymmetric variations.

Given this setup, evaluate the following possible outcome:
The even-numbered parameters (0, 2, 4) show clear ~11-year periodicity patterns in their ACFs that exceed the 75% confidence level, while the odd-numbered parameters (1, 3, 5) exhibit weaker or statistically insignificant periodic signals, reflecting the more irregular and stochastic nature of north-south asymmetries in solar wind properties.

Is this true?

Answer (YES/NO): NO